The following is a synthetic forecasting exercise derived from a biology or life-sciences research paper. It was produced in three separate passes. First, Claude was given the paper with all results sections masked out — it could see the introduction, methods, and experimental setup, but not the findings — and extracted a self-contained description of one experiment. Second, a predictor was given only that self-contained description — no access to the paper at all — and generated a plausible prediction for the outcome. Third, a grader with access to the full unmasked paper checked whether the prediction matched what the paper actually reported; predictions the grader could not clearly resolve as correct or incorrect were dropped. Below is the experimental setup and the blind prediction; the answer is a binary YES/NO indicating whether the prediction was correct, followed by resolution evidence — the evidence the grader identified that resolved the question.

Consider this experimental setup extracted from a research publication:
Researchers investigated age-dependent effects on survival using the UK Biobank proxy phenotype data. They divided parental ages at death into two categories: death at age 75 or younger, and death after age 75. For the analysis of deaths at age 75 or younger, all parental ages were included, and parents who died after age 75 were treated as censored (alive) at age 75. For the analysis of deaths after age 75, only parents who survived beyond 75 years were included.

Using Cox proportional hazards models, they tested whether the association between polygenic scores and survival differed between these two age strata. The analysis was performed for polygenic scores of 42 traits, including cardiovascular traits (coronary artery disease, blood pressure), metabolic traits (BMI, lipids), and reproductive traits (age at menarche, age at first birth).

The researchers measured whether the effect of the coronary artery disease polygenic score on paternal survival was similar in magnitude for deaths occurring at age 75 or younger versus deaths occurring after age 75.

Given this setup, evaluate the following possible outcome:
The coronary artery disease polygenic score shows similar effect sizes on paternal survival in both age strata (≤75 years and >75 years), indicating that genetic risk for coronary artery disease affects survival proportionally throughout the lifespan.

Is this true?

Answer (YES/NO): NO